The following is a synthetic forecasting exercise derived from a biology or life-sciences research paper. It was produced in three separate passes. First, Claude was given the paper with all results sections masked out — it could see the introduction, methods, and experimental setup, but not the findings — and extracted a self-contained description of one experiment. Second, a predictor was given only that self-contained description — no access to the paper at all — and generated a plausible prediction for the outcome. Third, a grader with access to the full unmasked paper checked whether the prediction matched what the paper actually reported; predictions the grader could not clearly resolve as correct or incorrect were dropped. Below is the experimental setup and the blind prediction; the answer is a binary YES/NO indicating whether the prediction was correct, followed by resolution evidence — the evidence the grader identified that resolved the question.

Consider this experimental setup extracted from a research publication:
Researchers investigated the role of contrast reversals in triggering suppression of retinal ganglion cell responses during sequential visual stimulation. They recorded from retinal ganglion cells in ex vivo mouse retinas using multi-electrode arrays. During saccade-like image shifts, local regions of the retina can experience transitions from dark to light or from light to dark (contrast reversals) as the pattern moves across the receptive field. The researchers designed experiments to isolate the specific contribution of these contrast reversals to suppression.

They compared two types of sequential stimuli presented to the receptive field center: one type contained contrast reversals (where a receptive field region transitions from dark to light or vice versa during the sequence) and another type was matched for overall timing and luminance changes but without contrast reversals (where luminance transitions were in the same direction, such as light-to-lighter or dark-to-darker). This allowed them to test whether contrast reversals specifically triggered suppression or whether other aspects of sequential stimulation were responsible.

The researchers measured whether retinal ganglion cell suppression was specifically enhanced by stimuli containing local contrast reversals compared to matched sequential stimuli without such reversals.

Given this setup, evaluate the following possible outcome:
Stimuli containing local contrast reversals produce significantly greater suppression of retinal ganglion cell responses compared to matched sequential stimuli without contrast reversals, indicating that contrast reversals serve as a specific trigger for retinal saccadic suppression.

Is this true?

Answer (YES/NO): YES